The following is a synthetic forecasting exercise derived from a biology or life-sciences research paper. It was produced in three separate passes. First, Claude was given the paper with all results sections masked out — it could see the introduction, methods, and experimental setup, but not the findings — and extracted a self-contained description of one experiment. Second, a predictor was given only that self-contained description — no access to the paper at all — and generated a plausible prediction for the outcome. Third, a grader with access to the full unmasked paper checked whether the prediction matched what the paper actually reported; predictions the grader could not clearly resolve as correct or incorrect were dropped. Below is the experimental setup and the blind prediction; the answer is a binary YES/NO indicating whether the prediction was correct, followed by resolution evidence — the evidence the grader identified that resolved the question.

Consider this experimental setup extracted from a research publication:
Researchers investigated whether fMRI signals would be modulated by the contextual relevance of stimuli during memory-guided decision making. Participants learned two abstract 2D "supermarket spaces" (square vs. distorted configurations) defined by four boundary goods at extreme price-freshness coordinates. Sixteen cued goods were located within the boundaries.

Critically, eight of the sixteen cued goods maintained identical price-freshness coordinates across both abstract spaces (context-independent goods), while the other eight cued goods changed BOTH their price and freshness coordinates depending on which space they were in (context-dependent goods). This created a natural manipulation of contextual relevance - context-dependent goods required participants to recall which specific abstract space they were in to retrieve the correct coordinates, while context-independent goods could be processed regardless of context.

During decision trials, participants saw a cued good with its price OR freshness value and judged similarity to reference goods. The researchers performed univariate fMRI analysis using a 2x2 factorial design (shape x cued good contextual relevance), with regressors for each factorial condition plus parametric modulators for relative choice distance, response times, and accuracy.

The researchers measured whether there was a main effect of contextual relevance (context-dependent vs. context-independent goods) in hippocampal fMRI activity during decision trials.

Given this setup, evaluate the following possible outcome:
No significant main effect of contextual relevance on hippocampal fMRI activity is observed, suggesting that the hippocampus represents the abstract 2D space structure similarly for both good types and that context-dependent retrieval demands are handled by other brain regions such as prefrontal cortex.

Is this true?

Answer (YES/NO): NO